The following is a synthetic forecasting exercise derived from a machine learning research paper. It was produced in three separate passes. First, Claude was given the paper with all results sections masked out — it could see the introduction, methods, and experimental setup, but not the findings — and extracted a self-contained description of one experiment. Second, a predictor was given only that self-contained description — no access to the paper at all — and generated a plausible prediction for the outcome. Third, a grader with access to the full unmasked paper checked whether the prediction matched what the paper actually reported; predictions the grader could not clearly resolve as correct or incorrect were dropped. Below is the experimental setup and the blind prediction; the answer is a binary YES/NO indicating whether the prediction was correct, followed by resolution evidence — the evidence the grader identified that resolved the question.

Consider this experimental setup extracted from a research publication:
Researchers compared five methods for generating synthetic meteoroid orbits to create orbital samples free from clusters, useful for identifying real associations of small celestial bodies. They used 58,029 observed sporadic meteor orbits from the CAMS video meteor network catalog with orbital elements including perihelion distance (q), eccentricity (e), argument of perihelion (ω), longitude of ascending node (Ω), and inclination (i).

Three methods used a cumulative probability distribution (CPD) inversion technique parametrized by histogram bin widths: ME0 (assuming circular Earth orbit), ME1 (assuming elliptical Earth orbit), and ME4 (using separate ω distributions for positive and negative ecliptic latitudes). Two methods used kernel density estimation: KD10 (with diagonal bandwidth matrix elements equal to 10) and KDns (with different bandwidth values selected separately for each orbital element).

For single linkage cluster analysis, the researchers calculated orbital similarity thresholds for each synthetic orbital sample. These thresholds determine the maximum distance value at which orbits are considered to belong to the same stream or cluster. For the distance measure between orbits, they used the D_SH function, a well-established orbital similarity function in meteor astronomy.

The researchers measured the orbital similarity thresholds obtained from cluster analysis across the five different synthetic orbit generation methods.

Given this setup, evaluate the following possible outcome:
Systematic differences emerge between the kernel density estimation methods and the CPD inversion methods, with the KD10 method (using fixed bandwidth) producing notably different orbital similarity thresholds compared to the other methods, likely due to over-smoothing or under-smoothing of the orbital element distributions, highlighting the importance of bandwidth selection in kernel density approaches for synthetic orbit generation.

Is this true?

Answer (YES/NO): NO